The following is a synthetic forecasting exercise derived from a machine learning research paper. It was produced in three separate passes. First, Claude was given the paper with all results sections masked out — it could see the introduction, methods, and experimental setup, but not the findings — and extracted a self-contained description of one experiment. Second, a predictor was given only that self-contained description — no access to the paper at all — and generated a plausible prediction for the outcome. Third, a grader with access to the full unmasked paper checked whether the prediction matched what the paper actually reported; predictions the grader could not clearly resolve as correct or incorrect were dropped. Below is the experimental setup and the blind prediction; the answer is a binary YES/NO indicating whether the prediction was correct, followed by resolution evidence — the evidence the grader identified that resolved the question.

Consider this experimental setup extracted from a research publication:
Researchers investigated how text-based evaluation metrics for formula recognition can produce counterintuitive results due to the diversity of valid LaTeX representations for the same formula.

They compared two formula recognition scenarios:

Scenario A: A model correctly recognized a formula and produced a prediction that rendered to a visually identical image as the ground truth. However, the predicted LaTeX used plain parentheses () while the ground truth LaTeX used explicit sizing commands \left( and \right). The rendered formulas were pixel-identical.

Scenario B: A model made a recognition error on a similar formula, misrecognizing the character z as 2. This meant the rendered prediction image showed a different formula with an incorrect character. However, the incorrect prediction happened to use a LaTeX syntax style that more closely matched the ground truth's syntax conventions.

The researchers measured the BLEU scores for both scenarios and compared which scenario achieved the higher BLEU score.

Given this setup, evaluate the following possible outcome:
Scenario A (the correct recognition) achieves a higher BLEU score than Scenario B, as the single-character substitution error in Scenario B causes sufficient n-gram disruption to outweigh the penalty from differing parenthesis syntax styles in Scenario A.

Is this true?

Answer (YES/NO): NO